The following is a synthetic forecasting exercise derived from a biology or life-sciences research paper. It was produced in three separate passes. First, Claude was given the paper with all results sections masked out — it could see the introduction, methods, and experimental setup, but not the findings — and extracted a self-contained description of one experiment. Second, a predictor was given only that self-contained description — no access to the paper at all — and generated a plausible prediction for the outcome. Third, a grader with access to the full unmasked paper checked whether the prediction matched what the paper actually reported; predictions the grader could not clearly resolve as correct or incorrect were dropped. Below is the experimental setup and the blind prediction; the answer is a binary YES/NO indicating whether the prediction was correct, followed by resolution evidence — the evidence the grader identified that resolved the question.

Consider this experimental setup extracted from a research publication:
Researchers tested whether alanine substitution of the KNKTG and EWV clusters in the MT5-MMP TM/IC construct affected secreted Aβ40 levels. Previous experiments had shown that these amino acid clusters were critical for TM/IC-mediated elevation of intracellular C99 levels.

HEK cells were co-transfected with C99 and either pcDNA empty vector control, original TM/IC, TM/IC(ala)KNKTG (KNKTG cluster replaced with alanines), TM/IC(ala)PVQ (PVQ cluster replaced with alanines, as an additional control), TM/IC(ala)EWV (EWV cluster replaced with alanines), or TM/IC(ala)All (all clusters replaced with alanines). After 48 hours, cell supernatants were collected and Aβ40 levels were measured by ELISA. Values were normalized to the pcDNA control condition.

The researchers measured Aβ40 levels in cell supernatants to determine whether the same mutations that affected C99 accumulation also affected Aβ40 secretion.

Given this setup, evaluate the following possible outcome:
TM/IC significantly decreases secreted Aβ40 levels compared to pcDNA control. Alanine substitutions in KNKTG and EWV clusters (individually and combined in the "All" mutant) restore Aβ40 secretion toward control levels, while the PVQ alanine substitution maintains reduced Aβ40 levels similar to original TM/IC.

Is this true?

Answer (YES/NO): NO